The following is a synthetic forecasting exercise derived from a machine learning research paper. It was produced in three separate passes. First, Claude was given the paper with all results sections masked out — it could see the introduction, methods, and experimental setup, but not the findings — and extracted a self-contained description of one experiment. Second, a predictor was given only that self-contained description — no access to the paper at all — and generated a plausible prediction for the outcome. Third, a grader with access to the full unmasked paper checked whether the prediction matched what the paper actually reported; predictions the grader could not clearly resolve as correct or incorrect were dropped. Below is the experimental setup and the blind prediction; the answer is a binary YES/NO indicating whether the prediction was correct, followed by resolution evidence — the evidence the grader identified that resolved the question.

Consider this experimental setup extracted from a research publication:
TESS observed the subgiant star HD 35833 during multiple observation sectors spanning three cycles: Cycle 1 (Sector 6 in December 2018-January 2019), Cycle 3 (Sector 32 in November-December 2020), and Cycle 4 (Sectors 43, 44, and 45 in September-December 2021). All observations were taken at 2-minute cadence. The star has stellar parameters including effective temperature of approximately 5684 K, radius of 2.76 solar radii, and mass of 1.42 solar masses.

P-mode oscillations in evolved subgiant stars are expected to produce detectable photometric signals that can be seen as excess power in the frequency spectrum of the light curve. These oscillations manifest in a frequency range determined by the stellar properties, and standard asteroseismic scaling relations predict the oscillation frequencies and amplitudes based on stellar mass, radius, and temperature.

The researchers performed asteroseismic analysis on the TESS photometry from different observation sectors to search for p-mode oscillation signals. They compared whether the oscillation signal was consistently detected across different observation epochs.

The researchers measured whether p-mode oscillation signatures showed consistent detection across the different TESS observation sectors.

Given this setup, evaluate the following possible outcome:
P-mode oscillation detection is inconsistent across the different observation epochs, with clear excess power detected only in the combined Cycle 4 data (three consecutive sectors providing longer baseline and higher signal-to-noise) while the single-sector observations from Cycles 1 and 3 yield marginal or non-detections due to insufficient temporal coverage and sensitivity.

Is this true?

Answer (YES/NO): NO